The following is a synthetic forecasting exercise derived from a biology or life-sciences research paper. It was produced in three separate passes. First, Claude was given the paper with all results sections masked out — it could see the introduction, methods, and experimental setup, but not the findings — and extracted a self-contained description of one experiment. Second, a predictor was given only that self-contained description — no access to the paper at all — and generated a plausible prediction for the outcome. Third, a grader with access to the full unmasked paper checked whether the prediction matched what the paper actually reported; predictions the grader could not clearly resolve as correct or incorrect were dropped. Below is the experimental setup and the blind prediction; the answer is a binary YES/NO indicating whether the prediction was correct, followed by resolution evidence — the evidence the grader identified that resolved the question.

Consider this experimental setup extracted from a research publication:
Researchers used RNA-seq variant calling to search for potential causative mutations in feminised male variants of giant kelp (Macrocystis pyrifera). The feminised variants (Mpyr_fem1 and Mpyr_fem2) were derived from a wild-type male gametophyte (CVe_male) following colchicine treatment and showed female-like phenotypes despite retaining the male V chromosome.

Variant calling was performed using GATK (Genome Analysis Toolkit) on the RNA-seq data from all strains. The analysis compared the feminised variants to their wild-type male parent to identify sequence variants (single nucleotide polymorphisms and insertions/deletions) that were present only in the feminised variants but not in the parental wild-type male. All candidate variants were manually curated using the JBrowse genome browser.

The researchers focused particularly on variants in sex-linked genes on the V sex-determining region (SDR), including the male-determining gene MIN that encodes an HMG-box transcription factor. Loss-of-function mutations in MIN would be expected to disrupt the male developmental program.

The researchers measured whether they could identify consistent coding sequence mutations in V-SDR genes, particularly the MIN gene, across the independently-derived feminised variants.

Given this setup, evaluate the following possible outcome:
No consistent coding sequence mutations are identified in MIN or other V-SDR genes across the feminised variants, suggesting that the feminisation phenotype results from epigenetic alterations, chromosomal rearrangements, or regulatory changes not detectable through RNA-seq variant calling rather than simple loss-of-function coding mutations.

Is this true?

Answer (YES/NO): YES